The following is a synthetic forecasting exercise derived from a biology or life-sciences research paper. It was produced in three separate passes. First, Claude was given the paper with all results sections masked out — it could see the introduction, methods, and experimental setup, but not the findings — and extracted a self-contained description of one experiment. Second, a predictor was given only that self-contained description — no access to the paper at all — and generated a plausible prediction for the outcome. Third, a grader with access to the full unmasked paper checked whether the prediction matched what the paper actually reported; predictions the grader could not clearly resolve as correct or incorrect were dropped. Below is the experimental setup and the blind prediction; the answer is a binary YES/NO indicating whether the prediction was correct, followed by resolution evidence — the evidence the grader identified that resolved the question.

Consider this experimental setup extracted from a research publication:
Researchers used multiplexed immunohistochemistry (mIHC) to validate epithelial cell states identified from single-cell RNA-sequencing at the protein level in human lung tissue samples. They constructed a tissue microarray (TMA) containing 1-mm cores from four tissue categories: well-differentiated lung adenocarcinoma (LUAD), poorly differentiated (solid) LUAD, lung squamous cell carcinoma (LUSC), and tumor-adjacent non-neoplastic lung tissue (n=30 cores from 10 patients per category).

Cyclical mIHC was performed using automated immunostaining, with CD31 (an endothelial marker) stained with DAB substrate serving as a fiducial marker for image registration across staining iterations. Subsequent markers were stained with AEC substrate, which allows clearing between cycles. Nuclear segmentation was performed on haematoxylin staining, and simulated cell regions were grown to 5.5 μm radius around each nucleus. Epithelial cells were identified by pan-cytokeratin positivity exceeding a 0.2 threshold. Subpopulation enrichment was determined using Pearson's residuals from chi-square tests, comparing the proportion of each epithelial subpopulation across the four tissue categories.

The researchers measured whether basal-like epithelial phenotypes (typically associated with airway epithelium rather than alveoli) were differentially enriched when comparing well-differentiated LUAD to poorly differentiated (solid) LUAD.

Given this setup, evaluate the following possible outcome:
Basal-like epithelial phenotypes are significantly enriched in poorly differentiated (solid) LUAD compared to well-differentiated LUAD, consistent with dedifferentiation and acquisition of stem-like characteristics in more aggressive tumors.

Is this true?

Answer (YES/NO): YES